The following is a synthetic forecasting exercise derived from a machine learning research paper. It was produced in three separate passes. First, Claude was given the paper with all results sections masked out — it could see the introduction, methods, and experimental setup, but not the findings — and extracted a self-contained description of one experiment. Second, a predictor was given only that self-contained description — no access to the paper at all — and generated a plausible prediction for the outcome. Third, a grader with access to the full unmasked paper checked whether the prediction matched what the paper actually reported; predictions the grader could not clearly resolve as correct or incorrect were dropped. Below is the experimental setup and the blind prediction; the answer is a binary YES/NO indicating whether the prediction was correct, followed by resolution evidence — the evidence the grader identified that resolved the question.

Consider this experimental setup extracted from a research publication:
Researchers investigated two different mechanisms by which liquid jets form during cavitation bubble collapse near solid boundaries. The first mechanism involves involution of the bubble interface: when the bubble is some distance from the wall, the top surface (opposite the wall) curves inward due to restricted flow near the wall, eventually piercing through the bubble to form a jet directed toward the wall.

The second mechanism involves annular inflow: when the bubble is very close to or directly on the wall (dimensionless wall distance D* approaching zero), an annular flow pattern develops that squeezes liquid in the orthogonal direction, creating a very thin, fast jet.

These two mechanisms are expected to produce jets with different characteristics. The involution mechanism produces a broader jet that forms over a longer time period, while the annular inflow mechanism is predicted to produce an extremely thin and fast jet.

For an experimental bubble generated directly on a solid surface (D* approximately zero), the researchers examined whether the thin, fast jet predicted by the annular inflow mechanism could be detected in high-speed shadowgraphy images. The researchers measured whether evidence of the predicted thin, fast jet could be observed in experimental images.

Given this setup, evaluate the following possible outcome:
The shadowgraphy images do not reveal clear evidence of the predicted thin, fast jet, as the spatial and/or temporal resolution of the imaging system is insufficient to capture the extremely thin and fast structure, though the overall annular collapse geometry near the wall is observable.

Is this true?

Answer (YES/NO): YES